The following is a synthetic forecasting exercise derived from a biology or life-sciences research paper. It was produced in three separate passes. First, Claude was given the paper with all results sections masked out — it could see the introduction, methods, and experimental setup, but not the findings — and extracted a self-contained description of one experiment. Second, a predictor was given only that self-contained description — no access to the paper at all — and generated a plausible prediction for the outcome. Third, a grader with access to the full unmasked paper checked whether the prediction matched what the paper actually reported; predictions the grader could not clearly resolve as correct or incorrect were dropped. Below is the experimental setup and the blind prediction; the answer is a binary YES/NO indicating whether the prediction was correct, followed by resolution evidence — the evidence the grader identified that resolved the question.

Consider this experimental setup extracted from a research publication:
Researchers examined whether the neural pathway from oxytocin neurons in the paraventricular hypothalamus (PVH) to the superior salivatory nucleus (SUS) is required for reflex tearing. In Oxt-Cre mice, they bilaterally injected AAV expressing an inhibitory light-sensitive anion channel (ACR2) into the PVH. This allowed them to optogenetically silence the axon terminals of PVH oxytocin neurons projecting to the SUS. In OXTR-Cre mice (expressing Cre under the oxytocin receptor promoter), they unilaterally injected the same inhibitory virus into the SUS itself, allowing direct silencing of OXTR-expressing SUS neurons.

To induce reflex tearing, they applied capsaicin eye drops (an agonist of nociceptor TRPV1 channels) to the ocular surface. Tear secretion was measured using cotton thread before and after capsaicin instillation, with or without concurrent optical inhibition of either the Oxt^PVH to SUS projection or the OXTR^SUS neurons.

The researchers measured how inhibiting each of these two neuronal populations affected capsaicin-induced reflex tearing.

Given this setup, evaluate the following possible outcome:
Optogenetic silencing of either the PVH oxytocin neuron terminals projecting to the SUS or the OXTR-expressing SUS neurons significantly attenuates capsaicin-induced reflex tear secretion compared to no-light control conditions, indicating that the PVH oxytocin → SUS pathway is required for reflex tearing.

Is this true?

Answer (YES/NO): NO